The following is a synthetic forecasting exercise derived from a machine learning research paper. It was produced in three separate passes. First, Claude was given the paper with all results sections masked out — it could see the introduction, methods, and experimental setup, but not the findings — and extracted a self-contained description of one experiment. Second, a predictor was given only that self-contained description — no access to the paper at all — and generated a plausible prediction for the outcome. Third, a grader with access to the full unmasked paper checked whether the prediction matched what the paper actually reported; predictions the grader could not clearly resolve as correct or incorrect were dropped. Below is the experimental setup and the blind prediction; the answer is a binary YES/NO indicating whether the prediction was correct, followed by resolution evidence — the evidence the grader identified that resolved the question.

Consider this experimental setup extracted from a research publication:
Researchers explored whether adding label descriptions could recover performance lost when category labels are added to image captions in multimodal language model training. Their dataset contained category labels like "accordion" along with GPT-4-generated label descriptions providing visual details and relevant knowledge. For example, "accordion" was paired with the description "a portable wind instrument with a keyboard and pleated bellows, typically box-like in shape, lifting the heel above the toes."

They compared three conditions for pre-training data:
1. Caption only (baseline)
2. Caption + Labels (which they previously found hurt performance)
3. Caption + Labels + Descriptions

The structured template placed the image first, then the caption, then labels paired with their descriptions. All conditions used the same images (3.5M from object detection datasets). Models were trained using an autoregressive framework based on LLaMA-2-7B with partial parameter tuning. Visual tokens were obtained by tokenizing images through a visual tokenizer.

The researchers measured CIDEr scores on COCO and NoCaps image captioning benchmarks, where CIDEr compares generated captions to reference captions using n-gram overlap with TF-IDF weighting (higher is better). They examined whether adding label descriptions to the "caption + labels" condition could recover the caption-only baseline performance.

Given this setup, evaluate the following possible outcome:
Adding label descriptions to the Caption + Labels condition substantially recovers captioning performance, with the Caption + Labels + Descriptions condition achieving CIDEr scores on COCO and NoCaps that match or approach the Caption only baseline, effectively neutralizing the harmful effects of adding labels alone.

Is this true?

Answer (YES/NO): NO